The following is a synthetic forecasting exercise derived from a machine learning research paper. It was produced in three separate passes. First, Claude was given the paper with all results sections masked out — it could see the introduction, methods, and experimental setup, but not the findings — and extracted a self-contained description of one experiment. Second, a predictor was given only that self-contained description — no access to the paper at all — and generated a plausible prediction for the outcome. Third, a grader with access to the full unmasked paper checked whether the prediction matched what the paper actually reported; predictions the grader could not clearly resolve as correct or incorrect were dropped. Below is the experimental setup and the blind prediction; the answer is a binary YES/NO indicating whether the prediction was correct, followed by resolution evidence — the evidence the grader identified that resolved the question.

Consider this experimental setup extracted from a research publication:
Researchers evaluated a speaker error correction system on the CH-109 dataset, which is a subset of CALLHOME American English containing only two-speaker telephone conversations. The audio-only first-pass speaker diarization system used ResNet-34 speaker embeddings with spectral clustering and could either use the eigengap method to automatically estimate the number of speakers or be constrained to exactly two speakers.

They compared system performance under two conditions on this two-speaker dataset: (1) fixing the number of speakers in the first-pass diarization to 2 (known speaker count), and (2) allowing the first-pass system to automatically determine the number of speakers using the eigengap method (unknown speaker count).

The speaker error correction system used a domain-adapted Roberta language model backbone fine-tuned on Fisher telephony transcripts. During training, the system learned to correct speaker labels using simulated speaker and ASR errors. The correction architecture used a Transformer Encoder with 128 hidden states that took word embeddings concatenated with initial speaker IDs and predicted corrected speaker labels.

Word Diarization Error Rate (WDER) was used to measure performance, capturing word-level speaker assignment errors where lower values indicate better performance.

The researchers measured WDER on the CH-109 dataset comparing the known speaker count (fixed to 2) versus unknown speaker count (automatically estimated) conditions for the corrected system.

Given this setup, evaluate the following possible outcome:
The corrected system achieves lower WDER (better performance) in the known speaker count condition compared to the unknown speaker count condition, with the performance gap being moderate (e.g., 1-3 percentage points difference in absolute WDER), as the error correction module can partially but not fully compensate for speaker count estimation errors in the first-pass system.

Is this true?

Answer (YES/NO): NO